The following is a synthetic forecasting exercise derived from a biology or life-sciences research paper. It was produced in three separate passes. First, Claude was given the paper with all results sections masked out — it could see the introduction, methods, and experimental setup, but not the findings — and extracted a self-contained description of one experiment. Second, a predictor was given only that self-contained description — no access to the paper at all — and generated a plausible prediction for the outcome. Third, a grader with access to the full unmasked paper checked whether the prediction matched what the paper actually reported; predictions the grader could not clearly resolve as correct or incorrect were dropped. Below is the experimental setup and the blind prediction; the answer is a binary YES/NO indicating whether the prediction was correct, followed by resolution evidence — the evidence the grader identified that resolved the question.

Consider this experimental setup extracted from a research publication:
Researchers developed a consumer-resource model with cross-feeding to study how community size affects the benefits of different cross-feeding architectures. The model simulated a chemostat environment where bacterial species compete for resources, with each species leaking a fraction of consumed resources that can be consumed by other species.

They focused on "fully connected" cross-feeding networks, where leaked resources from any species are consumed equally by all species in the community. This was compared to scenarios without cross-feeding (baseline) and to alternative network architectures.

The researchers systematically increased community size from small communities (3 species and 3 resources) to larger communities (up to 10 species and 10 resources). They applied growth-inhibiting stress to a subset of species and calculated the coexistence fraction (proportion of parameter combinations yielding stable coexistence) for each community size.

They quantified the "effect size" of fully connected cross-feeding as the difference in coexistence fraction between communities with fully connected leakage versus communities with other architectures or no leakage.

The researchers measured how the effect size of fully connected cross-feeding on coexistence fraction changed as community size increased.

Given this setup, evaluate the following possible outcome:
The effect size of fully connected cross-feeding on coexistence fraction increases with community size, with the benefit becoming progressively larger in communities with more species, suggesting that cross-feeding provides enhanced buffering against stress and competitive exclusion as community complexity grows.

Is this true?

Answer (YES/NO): NO